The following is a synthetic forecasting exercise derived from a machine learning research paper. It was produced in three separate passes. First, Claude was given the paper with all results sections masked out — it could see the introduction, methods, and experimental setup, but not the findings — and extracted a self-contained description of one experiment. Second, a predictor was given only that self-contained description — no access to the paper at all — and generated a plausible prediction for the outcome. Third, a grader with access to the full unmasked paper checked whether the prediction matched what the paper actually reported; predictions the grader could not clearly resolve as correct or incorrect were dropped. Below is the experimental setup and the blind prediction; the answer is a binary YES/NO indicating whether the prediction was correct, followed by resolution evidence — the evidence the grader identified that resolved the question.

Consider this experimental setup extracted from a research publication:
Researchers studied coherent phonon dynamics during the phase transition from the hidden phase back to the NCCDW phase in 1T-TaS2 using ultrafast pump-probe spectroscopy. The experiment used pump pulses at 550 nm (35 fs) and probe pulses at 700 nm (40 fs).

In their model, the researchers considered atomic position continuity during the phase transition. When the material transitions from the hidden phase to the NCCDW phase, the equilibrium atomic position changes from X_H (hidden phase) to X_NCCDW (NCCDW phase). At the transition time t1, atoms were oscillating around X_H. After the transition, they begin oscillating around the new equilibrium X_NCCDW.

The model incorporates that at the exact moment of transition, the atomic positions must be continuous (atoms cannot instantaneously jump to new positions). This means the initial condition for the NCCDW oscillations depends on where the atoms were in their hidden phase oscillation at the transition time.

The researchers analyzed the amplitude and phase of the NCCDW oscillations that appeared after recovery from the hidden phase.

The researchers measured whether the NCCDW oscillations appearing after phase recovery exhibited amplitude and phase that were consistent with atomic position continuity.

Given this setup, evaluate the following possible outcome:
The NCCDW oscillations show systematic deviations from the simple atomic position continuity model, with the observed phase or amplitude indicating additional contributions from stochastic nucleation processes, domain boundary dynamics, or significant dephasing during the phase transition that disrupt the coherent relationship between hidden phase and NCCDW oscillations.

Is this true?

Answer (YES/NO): NO